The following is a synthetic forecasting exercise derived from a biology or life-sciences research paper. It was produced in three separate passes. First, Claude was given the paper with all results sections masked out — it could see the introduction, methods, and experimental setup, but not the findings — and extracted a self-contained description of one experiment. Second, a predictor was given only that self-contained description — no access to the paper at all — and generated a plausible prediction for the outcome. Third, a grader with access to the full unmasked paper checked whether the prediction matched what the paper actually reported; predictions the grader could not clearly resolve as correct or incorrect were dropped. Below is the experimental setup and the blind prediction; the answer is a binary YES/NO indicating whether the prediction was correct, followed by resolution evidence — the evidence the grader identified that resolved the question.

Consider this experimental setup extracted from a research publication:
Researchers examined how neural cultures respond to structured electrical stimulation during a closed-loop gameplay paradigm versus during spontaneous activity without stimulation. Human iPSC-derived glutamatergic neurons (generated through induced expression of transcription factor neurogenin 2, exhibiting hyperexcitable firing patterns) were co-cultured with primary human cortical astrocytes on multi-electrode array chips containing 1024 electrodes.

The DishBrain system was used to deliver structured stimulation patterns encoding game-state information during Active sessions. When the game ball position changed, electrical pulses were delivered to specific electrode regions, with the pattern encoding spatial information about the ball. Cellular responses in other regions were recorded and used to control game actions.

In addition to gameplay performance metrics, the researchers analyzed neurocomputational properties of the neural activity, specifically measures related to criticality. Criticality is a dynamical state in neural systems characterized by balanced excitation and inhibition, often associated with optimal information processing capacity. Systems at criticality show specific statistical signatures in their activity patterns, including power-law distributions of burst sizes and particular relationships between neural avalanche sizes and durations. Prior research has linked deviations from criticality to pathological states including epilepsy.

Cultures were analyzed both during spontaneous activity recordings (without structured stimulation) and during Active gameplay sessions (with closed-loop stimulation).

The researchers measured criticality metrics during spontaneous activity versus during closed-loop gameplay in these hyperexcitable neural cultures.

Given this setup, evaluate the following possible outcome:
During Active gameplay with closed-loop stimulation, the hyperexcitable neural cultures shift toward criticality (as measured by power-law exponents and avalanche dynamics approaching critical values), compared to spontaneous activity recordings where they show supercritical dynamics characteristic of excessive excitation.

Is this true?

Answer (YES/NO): NO